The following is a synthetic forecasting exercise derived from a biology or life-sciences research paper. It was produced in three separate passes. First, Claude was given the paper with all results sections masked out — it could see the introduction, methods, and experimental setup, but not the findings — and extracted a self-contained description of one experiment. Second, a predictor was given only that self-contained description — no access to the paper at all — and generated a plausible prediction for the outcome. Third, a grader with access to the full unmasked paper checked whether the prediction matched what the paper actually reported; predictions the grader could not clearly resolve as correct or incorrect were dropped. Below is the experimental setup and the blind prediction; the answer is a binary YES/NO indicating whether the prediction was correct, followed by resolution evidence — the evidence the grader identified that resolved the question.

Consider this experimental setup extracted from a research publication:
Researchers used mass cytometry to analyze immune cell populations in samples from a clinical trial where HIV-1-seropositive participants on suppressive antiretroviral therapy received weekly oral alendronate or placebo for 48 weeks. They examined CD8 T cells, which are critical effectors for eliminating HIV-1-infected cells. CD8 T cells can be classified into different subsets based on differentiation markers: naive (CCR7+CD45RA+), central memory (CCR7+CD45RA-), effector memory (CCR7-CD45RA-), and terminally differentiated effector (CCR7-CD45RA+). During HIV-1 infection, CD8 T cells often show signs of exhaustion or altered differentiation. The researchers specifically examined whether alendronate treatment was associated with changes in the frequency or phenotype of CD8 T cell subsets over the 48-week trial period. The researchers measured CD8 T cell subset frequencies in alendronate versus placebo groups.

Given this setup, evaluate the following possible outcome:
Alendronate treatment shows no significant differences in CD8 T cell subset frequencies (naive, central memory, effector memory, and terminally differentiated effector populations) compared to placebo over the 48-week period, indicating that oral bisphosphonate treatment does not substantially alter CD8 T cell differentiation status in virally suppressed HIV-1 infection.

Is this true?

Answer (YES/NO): NO